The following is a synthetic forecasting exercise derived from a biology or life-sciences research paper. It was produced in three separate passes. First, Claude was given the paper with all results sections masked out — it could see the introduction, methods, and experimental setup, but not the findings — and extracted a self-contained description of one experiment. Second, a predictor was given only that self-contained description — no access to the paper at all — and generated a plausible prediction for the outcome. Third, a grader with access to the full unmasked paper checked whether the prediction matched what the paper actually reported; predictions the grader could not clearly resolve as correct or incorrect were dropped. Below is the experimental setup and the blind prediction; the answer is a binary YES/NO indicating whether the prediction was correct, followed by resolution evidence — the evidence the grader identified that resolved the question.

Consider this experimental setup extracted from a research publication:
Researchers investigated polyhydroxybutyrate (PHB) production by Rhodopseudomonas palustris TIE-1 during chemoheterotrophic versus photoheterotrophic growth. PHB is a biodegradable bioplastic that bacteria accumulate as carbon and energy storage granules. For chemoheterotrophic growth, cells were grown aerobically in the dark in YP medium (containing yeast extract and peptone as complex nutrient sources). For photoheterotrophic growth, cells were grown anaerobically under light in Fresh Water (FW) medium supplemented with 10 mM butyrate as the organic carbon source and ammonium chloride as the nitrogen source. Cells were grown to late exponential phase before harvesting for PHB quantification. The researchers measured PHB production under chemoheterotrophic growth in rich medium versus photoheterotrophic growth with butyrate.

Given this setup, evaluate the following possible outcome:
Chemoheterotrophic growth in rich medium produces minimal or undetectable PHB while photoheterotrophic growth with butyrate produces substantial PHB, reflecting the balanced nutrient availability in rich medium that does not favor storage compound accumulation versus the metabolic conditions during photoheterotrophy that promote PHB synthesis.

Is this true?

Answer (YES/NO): NO